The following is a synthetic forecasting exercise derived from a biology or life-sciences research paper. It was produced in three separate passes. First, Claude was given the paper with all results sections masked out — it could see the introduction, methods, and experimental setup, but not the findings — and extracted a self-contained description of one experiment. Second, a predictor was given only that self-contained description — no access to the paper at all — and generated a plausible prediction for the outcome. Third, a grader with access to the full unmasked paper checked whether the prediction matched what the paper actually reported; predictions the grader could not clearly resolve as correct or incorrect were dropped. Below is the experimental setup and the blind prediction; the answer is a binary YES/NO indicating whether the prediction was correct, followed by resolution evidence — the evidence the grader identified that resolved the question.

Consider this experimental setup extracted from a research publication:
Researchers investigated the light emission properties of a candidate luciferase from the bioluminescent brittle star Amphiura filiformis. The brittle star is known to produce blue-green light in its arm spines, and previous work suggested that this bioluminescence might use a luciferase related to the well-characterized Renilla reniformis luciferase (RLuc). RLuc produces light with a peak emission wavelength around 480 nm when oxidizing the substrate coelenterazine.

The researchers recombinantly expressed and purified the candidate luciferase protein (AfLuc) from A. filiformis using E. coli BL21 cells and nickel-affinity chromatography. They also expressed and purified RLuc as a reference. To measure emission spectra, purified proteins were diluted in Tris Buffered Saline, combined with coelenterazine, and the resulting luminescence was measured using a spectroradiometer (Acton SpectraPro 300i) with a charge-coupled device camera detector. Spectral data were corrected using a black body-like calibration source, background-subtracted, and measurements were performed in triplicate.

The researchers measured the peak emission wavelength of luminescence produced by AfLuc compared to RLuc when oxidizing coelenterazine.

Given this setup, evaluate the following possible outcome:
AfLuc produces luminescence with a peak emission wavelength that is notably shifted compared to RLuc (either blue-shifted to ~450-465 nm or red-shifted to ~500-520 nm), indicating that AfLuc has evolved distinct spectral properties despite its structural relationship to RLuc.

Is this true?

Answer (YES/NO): NO